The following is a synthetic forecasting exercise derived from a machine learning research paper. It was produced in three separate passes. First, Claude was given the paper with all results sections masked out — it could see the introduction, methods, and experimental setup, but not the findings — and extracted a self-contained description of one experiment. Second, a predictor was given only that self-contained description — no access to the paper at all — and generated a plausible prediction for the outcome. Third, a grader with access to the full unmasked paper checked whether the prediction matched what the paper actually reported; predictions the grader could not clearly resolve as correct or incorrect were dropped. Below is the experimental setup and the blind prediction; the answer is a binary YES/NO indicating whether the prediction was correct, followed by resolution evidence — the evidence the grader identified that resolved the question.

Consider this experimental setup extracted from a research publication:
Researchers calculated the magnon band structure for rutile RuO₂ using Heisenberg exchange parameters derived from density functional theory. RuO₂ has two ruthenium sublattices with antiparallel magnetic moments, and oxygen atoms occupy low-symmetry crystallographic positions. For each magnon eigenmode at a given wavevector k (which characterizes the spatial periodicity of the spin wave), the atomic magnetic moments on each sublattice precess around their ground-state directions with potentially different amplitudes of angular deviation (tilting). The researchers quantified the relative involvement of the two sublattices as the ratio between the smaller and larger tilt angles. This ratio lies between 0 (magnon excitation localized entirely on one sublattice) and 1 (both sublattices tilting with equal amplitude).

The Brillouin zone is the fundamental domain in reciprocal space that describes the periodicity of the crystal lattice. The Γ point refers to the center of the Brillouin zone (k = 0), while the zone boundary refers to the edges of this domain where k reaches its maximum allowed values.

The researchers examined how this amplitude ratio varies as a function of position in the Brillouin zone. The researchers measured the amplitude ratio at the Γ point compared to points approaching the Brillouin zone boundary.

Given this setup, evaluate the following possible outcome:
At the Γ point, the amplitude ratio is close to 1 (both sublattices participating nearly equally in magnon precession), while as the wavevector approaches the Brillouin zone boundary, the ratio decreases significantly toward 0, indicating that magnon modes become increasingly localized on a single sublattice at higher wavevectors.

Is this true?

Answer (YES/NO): YES